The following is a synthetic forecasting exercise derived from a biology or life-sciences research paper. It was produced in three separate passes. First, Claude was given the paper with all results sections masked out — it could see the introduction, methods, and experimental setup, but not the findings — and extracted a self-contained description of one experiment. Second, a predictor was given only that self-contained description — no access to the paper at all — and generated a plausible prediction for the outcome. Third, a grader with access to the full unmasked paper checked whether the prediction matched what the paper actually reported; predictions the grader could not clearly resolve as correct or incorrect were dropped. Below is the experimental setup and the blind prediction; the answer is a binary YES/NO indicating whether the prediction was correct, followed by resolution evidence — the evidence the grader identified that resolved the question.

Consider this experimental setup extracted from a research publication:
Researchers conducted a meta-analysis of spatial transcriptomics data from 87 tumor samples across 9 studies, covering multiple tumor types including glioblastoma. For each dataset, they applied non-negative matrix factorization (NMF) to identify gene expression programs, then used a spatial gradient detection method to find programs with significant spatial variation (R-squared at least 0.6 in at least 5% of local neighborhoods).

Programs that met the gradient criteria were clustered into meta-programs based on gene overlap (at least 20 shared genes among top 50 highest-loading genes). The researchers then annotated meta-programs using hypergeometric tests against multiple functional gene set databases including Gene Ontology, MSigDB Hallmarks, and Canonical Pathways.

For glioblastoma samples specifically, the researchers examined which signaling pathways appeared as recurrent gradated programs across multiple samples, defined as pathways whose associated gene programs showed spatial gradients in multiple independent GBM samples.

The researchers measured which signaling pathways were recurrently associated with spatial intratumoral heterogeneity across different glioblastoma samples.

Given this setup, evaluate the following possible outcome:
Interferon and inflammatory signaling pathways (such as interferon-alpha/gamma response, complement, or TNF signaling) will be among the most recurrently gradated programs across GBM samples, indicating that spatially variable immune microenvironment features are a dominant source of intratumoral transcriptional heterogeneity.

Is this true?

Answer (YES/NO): YES